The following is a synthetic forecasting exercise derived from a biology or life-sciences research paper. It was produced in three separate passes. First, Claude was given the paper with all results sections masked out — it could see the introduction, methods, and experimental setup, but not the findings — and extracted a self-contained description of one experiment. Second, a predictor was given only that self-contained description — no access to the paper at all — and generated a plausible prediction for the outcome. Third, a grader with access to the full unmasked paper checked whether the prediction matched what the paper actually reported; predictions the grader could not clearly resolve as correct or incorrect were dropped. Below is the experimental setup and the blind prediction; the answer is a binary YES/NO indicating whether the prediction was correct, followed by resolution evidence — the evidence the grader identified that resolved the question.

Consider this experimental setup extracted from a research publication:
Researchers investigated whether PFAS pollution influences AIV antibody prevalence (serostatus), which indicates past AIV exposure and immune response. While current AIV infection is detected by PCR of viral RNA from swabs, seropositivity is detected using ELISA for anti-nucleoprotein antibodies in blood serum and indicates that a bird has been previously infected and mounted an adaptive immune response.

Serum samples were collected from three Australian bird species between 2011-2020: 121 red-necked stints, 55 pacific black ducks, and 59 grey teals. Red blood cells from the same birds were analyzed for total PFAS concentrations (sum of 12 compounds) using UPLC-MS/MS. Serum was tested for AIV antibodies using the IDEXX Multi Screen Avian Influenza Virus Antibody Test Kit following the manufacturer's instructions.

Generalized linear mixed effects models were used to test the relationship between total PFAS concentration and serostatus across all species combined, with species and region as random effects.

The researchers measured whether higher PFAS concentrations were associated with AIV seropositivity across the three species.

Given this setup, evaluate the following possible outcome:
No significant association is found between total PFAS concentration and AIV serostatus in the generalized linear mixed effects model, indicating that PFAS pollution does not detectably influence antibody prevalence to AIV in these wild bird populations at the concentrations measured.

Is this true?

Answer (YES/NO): YES